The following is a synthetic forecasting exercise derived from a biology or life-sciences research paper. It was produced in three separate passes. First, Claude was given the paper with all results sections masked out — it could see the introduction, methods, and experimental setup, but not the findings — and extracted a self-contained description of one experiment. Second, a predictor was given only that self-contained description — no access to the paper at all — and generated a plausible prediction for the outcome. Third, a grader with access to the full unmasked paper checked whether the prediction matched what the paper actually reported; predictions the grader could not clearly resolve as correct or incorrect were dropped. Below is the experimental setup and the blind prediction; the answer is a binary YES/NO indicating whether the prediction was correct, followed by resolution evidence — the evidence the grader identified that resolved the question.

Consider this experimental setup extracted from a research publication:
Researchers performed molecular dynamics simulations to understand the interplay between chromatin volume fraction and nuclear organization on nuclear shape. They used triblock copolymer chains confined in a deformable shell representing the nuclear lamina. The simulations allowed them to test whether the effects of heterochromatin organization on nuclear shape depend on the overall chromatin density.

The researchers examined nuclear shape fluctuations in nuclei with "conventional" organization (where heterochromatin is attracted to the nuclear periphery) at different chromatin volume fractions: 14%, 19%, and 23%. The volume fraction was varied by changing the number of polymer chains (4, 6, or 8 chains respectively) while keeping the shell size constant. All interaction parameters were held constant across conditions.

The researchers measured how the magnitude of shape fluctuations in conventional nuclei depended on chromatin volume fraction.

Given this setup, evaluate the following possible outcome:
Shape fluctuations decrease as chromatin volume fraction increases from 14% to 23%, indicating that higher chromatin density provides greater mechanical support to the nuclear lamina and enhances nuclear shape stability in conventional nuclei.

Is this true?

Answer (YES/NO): YES